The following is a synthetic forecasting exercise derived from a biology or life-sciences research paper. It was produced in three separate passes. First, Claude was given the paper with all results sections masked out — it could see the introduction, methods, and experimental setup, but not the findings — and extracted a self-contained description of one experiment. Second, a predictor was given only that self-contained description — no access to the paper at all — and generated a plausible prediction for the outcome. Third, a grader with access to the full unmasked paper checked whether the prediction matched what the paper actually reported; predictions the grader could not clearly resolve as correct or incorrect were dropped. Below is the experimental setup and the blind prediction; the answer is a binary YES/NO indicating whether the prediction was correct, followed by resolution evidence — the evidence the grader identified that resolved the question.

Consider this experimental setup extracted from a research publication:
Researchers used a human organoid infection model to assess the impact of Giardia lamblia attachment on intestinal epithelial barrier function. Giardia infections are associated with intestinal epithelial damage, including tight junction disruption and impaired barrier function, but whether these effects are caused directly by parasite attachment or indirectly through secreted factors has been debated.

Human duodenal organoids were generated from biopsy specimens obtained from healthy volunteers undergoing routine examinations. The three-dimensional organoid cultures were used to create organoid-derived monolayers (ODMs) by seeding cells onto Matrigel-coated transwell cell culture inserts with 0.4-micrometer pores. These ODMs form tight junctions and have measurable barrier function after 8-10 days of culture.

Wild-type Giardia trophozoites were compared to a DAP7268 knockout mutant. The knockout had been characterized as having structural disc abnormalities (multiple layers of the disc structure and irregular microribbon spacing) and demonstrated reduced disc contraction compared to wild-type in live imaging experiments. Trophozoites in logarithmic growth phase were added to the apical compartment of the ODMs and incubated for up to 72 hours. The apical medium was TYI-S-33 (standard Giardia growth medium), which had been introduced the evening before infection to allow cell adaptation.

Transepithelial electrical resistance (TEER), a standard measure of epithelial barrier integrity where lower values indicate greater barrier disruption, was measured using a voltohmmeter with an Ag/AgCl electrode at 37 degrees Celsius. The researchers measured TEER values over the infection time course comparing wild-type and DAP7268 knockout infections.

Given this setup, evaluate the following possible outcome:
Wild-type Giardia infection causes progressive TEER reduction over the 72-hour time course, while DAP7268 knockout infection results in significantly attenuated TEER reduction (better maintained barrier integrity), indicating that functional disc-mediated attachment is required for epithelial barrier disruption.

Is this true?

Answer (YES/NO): YES